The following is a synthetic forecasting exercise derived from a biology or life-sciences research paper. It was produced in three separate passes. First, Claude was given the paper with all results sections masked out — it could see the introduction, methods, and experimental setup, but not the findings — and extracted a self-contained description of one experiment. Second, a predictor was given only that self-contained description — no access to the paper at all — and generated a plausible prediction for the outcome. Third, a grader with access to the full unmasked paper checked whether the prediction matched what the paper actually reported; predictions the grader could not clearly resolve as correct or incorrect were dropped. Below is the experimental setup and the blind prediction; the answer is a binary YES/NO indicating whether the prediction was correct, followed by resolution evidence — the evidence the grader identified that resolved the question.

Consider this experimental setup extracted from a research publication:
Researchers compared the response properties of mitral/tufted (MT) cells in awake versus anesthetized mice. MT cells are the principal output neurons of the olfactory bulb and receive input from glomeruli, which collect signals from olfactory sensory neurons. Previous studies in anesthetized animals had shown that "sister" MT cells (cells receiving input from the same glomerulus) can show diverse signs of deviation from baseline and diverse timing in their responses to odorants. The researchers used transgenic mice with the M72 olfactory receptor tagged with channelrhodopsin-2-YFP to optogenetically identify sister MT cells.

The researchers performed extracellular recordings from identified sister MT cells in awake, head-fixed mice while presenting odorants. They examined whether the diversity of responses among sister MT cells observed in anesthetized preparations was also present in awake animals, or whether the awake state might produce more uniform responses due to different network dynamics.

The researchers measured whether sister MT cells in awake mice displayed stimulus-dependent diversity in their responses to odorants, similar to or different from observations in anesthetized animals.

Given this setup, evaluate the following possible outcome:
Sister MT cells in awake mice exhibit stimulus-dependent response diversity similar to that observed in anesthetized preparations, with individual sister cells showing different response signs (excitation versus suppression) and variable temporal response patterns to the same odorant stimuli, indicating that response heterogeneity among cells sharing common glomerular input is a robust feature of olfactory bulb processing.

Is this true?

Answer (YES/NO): YES